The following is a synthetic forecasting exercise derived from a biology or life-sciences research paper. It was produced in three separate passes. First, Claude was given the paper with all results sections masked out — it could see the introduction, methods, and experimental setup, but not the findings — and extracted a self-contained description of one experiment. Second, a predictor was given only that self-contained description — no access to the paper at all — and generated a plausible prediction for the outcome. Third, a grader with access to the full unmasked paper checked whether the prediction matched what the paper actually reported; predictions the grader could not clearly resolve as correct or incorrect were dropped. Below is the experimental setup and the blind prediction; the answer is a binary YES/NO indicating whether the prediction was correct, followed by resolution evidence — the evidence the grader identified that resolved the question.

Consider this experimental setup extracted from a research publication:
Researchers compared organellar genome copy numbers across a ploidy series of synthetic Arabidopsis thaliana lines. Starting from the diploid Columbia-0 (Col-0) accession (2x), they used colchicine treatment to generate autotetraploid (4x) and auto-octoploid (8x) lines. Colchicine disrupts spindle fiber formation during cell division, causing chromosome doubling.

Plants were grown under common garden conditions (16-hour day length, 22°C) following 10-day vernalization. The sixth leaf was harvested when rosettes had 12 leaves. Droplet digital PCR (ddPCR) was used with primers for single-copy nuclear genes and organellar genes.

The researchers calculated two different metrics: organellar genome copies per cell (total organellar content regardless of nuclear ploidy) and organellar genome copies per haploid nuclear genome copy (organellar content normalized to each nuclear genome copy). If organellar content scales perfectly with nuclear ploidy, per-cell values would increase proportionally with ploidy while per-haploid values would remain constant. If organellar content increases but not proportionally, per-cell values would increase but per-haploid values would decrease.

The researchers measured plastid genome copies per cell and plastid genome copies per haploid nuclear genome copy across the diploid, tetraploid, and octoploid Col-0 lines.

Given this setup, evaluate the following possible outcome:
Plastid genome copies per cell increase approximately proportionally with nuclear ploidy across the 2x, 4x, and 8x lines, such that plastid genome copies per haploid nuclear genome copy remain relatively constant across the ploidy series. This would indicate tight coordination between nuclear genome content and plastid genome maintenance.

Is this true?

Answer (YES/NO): YES